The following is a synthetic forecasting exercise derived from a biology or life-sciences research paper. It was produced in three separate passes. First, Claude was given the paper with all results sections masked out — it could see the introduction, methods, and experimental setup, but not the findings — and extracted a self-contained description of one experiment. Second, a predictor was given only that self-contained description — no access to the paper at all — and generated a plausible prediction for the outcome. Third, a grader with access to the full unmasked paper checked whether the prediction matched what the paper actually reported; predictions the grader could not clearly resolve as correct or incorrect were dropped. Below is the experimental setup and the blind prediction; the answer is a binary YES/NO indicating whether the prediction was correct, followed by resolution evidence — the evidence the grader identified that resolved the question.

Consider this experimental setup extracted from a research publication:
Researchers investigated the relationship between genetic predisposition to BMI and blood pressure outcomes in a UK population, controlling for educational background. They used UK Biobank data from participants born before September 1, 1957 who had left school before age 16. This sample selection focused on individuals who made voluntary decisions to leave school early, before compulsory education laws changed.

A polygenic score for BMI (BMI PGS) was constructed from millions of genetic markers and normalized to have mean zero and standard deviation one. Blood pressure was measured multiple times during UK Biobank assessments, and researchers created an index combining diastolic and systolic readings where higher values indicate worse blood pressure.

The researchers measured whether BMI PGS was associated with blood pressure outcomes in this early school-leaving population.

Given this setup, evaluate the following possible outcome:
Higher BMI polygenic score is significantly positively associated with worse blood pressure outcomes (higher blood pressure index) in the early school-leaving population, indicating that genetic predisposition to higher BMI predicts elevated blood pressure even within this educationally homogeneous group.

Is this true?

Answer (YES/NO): NO